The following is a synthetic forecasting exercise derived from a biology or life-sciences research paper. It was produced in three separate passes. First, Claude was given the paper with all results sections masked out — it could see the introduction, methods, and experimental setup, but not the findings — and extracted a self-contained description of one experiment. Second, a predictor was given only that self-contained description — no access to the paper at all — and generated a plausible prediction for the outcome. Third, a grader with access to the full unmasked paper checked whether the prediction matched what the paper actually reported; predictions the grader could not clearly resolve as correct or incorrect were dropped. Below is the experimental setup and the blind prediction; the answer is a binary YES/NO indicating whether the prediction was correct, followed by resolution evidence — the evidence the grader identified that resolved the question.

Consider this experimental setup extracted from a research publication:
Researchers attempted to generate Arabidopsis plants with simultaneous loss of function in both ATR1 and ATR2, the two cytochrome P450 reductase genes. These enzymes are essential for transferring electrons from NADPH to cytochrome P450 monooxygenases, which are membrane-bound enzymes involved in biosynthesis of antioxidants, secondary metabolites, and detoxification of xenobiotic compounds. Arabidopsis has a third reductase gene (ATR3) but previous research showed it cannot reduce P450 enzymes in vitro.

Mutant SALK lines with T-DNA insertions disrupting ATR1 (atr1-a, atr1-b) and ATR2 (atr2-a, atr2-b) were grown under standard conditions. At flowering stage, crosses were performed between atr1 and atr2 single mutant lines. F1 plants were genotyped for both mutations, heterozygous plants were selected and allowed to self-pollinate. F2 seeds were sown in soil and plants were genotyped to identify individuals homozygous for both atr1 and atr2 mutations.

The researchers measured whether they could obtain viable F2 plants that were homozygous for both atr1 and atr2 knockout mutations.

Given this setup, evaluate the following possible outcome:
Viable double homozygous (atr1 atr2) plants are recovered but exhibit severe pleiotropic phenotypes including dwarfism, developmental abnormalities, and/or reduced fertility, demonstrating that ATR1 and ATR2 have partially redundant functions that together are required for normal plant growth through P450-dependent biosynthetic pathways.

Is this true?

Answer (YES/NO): NO